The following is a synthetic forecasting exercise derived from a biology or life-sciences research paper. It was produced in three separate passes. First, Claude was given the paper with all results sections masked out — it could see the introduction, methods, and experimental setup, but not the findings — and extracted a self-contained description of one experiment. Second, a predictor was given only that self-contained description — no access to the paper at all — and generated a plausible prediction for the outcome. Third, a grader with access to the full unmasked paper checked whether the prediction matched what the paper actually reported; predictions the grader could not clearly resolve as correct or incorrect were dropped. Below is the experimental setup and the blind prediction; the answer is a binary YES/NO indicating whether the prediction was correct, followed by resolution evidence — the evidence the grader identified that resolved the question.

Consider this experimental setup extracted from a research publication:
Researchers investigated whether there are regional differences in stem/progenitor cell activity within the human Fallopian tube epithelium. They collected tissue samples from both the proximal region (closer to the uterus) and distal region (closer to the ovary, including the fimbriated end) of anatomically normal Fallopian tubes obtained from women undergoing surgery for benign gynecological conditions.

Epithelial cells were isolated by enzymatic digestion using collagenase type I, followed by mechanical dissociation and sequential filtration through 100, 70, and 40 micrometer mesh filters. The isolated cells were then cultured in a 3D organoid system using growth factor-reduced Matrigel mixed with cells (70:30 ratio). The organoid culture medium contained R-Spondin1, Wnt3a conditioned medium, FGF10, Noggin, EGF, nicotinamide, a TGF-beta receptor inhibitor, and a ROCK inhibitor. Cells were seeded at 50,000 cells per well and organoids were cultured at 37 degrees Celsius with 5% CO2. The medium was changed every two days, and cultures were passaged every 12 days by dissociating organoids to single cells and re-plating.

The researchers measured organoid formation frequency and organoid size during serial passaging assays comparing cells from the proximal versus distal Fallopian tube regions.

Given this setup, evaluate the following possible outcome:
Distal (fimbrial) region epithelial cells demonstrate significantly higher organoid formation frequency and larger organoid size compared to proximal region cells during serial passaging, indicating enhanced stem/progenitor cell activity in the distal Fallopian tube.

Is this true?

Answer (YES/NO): YES